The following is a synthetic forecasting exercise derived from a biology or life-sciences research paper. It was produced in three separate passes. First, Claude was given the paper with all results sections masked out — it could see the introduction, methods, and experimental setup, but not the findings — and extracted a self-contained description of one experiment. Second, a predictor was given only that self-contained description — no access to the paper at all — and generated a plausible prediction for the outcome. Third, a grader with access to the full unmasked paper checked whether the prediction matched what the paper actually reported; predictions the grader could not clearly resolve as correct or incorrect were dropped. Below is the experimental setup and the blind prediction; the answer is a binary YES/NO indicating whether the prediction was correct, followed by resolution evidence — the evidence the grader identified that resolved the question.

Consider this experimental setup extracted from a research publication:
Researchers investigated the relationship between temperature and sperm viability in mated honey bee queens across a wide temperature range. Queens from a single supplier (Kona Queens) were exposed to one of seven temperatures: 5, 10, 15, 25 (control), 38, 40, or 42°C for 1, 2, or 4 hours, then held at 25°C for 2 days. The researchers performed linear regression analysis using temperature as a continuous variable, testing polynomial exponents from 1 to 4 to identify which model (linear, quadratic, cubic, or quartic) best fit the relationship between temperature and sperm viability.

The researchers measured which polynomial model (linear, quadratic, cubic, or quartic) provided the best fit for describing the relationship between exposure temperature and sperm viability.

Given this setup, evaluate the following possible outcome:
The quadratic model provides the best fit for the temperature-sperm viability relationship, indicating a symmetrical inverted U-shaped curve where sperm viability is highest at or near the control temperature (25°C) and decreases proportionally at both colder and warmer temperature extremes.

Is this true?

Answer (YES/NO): NO